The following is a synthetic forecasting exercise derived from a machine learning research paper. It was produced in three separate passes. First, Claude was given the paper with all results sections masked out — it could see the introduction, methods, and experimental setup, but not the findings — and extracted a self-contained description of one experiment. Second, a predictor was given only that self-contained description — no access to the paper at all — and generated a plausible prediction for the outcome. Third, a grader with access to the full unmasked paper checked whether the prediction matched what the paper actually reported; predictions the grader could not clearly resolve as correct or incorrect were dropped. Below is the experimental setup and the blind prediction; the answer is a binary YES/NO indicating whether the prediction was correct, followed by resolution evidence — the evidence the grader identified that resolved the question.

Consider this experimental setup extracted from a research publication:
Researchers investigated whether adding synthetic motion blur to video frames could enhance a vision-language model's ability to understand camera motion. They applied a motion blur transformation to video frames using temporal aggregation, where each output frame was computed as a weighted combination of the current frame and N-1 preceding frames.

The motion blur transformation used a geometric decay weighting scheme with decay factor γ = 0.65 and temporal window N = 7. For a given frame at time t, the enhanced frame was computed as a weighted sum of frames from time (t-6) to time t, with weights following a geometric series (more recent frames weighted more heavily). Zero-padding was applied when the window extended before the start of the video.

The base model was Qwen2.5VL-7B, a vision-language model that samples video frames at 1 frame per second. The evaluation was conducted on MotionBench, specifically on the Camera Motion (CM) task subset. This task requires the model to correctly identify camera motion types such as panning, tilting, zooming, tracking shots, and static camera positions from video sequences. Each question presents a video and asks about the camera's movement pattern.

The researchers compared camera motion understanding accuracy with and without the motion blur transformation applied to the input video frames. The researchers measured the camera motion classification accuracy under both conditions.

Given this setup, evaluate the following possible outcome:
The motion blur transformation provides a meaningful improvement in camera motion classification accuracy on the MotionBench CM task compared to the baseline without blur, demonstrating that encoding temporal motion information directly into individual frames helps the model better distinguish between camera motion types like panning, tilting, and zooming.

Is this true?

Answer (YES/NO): YES